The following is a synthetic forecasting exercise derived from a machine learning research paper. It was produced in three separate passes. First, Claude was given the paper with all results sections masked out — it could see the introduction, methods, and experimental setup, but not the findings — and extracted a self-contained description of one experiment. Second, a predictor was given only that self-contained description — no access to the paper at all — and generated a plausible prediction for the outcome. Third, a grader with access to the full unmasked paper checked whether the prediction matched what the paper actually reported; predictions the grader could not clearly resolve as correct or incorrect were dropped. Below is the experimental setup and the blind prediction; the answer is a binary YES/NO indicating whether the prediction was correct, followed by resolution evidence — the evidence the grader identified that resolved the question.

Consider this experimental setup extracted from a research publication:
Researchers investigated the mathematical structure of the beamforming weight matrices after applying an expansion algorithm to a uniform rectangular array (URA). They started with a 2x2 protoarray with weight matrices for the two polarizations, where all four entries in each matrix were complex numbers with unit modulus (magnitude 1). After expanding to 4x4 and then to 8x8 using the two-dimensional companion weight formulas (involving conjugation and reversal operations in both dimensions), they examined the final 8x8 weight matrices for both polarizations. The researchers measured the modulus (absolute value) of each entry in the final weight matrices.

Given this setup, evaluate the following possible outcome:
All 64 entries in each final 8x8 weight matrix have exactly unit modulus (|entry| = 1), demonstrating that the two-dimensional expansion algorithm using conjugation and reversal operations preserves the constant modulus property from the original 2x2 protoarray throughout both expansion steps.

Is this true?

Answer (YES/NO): YES